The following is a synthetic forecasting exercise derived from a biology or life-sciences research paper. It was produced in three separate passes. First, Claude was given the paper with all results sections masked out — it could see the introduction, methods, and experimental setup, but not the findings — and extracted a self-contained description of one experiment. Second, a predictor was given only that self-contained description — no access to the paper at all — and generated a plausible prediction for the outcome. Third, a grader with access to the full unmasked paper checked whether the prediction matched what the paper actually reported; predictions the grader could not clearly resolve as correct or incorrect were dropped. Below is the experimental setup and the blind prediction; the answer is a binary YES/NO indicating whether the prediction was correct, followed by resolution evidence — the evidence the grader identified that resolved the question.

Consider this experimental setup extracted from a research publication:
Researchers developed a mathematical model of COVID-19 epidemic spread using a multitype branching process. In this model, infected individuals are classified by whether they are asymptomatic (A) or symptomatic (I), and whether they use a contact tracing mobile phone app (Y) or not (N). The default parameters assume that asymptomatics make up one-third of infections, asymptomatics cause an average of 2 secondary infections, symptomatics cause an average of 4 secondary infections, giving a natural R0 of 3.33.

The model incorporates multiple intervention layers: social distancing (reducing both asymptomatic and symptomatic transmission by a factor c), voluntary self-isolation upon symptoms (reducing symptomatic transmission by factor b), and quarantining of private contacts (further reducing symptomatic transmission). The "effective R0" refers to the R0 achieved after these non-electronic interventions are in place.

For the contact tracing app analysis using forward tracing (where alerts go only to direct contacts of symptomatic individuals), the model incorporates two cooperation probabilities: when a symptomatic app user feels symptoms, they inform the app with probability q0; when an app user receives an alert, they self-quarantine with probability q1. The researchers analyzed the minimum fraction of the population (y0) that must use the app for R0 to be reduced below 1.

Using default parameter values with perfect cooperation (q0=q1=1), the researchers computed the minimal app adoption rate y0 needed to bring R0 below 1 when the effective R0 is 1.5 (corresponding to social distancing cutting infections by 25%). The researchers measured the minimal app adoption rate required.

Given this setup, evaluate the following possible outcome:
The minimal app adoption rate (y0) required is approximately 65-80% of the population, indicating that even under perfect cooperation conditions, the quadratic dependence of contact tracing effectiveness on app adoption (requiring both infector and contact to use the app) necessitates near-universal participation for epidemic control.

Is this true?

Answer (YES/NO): YES